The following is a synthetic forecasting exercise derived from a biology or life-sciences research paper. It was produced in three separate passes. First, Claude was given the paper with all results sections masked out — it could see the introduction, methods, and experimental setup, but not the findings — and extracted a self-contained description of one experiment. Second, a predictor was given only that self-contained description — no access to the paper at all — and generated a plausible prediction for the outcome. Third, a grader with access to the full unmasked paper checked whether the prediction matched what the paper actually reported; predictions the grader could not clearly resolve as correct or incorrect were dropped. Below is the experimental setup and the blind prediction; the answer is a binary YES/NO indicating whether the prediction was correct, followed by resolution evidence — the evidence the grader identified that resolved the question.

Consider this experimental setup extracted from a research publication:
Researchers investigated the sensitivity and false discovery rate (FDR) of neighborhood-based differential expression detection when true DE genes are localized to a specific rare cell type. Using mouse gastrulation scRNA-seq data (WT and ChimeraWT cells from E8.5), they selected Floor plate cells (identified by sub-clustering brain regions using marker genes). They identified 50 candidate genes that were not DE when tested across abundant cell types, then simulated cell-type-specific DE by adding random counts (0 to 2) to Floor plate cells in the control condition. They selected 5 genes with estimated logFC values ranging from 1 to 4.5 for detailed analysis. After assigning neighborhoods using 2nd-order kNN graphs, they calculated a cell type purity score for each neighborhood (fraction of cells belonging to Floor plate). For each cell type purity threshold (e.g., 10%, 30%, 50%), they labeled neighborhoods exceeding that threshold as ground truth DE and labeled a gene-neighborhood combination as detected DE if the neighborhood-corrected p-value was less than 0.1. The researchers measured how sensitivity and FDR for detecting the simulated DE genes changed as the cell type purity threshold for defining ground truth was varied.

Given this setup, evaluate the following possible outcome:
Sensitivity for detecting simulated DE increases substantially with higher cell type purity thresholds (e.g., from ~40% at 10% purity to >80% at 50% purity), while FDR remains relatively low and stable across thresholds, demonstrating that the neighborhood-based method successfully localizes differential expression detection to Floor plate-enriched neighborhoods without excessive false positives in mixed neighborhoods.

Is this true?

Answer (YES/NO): NO